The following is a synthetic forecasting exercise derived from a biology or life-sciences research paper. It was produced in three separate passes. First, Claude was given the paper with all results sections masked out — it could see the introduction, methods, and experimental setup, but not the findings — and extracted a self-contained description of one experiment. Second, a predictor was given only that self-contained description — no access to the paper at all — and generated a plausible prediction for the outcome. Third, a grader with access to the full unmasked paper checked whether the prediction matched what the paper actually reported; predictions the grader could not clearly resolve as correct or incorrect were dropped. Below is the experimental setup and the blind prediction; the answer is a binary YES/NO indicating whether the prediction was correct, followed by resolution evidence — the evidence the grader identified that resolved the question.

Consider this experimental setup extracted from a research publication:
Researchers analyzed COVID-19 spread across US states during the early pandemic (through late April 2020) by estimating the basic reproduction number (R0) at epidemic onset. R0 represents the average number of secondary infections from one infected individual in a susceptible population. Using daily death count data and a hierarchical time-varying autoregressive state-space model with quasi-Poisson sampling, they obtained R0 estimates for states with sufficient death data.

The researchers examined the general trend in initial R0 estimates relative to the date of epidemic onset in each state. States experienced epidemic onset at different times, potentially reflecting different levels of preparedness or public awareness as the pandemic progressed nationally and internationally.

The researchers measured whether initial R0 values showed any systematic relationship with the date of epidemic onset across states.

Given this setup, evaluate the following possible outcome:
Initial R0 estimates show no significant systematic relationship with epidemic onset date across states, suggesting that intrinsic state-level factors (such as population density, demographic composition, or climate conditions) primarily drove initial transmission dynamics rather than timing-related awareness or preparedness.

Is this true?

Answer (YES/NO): NO